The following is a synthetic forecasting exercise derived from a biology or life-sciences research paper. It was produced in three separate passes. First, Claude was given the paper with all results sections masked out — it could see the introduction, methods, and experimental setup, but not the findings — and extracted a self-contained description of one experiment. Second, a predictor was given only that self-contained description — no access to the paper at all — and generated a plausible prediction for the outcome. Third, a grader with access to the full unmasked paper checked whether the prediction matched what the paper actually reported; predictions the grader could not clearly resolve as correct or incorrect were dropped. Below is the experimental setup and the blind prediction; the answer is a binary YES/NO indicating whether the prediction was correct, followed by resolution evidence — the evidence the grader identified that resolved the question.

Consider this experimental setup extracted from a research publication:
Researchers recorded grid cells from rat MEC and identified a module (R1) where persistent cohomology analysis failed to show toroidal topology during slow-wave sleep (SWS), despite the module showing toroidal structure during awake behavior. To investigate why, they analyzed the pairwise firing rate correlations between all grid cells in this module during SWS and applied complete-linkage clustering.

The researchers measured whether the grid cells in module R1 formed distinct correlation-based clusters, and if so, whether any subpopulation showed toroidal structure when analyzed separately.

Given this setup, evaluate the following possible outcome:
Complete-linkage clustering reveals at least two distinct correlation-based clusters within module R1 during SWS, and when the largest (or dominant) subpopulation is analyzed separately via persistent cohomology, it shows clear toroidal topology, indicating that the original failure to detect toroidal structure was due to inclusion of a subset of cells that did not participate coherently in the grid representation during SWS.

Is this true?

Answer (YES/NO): YES